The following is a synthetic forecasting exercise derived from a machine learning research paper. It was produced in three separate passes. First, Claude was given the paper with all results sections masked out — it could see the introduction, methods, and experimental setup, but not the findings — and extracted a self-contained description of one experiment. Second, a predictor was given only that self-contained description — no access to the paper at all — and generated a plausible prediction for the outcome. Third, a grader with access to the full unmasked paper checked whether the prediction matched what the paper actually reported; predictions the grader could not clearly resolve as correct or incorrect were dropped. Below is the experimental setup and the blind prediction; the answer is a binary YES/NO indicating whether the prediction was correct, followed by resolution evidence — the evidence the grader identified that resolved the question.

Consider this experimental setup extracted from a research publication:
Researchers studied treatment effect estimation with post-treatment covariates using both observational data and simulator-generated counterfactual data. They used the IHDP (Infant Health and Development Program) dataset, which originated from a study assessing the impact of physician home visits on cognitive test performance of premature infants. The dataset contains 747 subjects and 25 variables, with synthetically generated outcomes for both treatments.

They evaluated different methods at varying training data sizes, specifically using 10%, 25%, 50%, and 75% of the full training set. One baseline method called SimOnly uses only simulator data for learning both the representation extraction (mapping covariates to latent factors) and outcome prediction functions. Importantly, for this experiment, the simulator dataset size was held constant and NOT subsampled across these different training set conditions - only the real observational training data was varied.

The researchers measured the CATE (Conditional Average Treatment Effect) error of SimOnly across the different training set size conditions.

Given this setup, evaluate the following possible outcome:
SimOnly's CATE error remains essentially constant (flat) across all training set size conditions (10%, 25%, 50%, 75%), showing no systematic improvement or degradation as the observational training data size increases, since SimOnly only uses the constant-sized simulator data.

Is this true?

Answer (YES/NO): YES